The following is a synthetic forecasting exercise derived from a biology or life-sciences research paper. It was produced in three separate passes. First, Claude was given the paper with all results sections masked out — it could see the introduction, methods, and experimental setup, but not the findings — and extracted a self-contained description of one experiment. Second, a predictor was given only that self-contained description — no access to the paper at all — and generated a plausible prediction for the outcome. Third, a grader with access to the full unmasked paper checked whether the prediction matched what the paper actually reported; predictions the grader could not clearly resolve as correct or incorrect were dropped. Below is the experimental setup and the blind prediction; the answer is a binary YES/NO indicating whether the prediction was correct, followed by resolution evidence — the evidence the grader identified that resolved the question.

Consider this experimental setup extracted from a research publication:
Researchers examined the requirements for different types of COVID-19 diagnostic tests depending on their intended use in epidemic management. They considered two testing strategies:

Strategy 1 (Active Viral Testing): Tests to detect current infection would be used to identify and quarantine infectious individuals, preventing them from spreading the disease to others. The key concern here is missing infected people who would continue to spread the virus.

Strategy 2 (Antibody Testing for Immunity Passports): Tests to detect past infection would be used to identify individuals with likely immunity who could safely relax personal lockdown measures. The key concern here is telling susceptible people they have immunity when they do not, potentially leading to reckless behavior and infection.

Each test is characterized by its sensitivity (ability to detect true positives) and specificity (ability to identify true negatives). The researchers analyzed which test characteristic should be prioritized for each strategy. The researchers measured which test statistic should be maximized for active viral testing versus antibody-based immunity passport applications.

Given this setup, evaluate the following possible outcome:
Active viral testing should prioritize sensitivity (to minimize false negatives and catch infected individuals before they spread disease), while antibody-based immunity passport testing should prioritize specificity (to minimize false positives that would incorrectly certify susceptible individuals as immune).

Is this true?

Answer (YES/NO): YES